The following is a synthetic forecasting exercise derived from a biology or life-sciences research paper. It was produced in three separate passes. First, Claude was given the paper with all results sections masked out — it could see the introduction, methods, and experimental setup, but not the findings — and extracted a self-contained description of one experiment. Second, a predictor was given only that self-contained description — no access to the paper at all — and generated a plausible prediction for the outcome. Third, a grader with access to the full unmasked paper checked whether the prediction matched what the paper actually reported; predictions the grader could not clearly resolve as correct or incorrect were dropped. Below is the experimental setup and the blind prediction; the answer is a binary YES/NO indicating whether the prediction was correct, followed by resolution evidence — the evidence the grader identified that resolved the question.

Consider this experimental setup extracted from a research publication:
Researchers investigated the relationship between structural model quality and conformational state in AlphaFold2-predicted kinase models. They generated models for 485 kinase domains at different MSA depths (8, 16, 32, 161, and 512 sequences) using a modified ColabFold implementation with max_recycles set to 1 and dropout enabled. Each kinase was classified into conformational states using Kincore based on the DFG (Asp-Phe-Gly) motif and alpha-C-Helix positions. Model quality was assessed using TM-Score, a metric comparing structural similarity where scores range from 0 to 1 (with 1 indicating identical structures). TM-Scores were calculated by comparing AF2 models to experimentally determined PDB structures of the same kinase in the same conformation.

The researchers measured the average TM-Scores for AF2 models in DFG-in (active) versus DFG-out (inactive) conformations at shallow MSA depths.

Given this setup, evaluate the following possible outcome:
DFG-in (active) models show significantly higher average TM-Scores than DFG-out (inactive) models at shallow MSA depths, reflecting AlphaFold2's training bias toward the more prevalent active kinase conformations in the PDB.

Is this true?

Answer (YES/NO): YES